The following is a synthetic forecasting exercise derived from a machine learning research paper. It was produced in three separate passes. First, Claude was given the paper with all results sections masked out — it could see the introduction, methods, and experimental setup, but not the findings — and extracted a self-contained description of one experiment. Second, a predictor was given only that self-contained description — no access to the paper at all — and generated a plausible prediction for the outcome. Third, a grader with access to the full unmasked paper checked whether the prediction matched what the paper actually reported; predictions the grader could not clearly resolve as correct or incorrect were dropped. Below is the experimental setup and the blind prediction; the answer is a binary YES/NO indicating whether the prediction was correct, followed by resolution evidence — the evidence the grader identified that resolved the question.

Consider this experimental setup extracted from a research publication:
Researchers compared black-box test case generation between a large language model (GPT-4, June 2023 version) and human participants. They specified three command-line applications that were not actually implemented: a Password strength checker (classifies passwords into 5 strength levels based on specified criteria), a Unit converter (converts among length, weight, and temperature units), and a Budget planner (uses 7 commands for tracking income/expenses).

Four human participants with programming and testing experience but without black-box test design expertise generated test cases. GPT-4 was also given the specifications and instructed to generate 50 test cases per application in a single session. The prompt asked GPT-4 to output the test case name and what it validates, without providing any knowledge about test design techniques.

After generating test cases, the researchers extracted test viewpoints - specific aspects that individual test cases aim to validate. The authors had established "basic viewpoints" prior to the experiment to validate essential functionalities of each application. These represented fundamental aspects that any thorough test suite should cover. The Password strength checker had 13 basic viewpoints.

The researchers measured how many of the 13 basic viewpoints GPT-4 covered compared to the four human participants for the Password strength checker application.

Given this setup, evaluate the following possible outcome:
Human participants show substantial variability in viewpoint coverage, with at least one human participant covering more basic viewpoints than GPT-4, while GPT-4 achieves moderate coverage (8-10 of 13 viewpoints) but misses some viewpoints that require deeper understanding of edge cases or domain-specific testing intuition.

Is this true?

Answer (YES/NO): NO